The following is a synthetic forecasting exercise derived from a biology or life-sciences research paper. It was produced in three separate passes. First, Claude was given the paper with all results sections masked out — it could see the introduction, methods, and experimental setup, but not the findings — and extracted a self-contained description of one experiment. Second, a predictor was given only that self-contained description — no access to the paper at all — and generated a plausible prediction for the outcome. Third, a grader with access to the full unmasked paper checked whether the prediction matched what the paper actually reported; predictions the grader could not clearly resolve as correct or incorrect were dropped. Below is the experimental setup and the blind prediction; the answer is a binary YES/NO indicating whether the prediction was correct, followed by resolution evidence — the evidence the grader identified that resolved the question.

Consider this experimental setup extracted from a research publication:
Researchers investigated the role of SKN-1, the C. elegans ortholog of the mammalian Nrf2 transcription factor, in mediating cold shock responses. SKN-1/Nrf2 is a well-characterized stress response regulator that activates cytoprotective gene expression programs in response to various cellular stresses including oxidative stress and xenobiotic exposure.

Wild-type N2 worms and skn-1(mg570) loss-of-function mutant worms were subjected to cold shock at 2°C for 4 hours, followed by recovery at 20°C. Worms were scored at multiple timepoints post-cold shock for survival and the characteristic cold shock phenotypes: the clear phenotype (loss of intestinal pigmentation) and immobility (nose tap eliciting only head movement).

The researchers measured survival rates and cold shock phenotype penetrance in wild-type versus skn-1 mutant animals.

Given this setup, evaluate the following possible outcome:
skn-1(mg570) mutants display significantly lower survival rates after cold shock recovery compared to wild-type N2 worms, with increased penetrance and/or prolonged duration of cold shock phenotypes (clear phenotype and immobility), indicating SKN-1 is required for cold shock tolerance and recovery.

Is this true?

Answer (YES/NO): NO